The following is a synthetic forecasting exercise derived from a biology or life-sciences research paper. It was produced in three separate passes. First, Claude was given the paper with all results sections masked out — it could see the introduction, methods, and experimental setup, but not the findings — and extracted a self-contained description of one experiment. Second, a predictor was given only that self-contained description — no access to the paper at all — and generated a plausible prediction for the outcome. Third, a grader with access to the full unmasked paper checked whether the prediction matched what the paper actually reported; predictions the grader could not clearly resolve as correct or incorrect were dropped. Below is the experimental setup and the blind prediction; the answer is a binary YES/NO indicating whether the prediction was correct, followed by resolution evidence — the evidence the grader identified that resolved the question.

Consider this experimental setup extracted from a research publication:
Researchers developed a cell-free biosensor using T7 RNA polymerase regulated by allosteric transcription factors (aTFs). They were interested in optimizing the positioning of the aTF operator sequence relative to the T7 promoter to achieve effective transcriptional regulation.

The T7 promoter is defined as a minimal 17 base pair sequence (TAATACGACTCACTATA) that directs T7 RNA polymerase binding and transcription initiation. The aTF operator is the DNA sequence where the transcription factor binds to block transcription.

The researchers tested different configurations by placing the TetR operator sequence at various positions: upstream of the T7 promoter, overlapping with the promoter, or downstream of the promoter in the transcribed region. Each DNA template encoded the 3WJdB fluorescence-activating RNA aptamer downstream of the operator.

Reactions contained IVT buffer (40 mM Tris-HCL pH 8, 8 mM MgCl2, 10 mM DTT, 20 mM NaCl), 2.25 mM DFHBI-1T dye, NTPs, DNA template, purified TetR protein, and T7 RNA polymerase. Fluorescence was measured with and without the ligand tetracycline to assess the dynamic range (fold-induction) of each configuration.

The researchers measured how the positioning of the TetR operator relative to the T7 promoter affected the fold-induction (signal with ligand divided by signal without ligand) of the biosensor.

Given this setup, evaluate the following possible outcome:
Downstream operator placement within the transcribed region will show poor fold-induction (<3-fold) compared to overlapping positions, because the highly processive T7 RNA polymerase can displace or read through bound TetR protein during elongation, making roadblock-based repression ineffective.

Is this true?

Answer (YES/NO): NO